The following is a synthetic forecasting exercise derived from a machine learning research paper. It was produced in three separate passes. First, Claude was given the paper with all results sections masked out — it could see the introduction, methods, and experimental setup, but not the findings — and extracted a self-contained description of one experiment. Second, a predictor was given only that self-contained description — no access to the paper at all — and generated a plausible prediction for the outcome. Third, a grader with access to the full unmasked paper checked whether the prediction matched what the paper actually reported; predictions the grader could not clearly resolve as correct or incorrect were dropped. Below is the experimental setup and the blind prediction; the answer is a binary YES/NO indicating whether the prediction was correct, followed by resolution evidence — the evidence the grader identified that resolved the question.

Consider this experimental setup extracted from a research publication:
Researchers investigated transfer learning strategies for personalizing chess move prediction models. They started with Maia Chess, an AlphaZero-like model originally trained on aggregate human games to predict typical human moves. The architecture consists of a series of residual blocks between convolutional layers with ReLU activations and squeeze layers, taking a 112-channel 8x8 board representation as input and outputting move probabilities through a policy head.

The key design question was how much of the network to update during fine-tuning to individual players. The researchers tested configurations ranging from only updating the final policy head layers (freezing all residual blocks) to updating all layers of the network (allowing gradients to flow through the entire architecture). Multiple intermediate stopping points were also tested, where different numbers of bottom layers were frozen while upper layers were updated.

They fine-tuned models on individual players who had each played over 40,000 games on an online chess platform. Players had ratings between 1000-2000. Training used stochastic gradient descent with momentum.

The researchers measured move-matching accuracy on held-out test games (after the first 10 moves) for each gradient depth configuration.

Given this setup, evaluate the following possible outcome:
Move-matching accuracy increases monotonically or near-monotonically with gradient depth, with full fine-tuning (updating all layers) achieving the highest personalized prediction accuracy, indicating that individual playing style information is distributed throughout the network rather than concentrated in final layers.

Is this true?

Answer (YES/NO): YES